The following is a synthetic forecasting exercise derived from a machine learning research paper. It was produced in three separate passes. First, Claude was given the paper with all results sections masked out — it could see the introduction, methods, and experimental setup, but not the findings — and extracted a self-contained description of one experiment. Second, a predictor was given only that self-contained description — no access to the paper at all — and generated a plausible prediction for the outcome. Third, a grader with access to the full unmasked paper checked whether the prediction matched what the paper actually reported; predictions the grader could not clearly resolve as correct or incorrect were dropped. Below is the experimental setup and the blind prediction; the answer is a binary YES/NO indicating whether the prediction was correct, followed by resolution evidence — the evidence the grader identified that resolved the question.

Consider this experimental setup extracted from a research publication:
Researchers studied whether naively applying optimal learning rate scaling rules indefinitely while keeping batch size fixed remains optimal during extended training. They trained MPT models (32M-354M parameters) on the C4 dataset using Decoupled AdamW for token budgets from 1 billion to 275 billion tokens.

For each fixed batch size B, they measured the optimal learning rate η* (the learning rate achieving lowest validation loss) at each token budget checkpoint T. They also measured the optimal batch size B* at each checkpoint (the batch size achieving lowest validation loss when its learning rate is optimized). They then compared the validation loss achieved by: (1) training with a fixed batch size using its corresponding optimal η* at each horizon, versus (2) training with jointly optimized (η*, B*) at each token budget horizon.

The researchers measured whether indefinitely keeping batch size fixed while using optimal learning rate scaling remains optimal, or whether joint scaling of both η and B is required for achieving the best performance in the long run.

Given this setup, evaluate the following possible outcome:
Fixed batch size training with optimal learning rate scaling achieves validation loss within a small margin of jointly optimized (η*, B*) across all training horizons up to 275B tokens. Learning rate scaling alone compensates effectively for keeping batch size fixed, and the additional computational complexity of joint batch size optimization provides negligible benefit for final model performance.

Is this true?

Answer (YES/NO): NO